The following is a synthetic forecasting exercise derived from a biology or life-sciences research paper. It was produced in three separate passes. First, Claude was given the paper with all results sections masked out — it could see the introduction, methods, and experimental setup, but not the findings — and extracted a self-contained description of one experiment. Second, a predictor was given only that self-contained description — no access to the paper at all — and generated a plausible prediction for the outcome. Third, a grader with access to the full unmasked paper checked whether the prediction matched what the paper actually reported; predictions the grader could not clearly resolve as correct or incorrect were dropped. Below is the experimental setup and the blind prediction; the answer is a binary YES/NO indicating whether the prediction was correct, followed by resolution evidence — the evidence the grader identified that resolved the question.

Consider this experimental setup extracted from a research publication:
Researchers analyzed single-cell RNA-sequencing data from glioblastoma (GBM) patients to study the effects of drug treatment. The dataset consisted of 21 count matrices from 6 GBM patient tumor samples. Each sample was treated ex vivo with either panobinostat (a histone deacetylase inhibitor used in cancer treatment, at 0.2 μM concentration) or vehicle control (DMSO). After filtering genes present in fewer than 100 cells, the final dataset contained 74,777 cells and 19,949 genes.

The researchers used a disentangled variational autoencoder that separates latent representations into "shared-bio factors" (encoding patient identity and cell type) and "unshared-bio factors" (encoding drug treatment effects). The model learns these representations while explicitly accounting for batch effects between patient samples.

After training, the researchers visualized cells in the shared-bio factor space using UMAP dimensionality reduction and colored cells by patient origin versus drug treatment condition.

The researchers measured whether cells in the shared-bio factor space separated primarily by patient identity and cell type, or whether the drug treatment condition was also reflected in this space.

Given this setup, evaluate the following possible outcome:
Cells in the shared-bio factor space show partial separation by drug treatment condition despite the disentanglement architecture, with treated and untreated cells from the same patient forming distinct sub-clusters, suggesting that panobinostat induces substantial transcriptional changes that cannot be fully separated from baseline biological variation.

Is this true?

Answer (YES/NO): NO